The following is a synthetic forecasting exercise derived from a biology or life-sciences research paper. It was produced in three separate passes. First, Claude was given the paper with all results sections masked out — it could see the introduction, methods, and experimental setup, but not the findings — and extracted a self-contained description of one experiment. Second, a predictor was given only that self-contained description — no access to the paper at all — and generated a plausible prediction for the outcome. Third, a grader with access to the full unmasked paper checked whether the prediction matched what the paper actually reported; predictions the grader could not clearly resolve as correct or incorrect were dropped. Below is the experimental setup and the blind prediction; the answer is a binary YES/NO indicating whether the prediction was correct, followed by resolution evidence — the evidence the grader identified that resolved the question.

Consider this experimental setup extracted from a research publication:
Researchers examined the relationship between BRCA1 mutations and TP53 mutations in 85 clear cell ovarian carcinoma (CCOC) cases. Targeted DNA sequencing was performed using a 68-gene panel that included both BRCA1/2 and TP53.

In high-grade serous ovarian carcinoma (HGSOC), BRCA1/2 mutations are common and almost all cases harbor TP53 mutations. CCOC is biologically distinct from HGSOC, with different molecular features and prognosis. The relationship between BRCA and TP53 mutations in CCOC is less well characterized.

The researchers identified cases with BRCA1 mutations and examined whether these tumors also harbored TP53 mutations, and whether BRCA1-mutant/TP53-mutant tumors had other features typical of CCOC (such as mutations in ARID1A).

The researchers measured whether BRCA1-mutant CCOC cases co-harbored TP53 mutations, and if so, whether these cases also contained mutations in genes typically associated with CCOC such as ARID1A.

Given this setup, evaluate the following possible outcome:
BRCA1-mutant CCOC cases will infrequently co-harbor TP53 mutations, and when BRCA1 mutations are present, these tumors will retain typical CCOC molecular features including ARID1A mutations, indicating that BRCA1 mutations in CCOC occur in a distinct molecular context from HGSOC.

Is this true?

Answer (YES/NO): YES